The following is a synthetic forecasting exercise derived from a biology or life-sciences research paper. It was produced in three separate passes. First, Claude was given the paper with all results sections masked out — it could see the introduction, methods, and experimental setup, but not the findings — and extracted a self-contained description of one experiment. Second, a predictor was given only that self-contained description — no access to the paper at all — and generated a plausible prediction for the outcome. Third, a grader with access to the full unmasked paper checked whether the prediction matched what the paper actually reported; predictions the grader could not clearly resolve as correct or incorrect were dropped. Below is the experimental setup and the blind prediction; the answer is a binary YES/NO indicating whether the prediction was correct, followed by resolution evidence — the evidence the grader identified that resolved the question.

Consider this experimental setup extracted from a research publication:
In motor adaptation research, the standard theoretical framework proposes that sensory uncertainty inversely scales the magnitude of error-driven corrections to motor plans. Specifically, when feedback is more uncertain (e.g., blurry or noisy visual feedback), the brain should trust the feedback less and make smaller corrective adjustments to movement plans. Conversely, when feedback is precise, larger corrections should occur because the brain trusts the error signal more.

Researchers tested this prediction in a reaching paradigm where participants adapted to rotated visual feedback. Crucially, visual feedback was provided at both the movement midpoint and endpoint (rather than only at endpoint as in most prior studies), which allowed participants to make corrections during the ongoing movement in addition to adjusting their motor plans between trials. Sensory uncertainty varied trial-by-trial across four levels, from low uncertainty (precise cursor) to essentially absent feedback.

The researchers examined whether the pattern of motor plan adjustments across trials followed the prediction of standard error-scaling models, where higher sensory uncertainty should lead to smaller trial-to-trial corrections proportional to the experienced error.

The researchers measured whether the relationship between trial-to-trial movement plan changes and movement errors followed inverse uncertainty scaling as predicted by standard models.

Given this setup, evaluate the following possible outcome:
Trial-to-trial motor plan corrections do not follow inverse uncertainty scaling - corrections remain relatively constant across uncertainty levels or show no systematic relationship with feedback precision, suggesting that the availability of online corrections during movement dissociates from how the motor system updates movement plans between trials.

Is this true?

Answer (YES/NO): NO